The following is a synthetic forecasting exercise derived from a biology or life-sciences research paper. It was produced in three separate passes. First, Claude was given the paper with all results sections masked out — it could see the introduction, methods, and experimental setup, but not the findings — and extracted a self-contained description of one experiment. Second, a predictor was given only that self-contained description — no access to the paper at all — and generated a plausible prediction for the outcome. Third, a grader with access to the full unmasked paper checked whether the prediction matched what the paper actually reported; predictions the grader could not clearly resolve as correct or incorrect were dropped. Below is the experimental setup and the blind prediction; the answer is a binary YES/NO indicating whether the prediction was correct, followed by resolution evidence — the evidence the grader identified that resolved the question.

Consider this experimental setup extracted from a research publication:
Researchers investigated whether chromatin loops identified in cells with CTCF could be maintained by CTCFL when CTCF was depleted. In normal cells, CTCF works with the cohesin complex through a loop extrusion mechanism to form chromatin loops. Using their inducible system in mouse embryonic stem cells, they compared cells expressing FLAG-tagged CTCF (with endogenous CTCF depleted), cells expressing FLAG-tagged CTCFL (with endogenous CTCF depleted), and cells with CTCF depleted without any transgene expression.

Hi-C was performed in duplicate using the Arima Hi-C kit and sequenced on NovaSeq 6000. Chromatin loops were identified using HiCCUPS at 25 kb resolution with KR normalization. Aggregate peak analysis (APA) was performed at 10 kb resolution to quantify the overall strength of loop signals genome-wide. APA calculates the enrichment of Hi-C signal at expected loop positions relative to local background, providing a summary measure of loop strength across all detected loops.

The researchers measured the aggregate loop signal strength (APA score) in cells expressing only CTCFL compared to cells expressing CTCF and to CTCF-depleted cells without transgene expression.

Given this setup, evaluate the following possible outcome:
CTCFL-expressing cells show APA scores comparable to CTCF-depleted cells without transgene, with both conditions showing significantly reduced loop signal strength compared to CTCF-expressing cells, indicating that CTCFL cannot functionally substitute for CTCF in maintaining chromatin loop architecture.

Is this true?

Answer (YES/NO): YES